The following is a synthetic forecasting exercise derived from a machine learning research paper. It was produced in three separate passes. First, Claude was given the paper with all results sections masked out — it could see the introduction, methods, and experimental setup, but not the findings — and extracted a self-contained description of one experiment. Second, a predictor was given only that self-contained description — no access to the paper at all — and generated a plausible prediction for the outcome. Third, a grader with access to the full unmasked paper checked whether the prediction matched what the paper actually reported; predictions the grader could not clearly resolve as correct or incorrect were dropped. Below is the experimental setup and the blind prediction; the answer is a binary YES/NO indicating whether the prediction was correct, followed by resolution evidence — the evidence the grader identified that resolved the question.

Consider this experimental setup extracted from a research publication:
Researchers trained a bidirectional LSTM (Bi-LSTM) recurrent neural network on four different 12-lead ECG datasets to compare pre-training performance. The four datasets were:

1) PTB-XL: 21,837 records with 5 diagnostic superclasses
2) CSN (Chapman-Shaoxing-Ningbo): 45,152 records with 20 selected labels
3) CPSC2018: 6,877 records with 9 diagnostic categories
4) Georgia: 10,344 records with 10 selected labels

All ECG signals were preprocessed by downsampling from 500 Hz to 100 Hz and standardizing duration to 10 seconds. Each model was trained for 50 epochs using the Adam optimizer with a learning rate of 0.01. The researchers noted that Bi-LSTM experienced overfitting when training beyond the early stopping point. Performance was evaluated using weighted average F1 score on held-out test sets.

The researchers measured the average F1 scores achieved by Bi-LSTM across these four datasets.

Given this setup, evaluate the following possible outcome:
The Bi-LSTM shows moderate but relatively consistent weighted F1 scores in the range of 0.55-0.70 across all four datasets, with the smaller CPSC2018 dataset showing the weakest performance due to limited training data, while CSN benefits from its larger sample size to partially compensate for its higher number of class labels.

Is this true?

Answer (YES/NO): NO